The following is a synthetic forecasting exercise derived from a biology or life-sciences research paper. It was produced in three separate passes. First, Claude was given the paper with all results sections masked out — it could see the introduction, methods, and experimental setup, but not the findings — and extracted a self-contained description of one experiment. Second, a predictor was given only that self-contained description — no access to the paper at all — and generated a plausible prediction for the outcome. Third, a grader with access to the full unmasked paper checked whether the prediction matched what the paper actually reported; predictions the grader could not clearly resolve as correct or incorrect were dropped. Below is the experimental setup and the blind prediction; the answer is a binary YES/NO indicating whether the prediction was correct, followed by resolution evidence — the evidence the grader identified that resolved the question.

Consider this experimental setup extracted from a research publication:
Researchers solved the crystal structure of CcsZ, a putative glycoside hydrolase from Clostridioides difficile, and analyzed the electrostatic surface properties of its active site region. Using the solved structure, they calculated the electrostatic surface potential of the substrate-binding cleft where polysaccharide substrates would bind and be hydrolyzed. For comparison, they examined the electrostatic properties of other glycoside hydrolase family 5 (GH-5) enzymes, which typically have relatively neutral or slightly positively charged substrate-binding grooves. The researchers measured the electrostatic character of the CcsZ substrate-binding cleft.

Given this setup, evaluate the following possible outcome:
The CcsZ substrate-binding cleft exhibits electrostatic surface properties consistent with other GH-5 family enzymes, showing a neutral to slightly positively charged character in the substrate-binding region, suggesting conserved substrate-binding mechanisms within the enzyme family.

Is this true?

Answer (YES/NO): NO